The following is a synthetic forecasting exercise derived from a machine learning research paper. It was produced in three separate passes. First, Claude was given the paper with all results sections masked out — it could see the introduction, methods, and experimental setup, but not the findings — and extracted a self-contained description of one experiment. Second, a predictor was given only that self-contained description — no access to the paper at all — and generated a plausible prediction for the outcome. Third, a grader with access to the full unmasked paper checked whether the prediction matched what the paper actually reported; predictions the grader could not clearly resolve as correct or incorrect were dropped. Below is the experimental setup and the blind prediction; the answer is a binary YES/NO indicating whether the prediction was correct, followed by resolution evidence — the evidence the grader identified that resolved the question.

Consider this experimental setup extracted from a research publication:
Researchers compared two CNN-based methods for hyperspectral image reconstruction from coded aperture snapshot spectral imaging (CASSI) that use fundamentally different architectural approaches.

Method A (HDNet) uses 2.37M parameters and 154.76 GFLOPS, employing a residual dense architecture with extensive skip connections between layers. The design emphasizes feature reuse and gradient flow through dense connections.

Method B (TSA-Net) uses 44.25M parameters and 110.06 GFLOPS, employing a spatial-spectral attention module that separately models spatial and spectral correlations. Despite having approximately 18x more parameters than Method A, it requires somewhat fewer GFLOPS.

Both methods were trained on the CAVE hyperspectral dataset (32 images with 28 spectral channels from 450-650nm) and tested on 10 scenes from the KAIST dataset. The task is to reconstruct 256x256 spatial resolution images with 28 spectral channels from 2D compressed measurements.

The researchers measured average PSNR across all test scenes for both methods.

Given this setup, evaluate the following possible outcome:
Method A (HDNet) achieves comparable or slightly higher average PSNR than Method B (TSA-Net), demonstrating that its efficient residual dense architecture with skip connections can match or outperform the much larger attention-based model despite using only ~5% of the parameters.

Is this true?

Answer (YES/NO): NO